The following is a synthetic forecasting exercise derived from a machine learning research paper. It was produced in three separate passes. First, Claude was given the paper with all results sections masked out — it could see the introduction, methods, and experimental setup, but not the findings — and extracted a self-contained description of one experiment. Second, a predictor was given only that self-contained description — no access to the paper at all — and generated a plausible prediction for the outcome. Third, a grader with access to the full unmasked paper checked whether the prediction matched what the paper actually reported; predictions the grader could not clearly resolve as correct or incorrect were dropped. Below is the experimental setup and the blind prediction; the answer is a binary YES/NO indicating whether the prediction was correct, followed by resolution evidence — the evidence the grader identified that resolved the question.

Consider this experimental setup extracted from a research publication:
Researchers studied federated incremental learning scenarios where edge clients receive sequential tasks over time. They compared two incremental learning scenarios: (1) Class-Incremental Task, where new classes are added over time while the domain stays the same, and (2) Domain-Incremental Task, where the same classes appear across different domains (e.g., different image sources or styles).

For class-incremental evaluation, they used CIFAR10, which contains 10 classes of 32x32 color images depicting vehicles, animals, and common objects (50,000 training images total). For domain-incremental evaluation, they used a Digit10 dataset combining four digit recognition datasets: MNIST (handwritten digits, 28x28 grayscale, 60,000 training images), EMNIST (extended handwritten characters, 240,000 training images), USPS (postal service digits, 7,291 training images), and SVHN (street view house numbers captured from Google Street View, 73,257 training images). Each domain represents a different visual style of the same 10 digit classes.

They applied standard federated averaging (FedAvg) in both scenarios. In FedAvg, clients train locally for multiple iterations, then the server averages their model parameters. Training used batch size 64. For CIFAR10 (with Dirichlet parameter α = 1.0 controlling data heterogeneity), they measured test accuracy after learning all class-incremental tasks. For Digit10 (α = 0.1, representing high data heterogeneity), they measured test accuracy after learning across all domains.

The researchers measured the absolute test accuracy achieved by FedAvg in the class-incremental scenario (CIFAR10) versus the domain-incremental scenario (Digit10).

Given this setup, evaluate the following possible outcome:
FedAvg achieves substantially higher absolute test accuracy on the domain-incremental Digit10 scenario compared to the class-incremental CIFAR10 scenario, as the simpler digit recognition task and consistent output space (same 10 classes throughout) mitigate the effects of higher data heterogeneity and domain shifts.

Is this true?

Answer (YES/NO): YES